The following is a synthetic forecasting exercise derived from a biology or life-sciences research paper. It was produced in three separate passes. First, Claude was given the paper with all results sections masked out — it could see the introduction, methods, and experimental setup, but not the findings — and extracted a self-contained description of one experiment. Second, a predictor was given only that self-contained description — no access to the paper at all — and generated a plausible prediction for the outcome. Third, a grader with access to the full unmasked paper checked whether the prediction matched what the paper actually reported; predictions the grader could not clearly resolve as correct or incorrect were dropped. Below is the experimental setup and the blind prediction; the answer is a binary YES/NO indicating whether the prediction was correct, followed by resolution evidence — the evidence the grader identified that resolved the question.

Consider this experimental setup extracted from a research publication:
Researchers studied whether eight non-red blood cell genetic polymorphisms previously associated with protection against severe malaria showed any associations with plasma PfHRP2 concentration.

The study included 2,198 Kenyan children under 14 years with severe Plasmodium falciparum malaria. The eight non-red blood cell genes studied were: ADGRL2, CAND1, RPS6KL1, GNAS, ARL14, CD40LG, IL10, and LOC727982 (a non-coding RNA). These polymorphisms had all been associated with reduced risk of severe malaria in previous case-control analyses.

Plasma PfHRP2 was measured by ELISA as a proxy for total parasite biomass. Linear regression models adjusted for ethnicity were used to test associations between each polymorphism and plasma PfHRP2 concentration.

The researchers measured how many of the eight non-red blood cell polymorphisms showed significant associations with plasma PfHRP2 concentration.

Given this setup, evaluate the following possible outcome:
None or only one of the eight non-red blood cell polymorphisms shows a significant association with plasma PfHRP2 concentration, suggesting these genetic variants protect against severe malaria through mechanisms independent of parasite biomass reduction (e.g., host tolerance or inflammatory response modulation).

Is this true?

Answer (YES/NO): YES